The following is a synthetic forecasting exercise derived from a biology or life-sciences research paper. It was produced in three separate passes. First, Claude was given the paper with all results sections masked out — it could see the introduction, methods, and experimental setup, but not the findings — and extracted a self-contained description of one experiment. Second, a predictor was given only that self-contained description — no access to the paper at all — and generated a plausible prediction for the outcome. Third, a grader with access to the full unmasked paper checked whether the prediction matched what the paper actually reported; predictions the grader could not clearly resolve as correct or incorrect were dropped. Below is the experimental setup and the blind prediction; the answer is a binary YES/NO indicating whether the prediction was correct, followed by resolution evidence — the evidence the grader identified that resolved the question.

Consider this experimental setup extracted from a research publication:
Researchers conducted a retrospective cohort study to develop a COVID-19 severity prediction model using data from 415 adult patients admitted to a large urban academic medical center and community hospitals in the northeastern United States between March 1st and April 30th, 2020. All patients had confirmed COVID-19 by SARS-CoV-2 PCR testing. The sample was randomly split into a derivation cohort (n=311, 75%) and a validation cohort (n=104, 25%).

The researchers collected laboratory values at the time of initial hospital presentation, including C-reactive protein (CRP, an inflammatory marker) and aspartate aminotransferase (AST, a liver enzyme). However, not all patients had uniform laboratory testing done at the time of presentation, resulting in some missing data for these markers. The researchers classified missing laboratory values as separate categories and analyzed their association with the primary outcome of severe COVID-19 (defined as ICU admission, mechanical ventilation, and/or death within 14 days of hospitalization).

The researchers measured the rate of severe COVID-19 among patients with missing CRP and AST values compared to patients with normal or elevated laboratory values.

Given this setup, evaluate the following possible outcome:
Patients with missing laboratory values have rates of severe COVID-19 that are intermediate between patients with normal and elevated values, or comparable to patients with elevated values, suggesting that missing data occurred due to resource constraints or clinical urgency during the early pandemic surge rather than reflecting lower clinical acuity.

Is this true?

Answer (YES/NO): NO